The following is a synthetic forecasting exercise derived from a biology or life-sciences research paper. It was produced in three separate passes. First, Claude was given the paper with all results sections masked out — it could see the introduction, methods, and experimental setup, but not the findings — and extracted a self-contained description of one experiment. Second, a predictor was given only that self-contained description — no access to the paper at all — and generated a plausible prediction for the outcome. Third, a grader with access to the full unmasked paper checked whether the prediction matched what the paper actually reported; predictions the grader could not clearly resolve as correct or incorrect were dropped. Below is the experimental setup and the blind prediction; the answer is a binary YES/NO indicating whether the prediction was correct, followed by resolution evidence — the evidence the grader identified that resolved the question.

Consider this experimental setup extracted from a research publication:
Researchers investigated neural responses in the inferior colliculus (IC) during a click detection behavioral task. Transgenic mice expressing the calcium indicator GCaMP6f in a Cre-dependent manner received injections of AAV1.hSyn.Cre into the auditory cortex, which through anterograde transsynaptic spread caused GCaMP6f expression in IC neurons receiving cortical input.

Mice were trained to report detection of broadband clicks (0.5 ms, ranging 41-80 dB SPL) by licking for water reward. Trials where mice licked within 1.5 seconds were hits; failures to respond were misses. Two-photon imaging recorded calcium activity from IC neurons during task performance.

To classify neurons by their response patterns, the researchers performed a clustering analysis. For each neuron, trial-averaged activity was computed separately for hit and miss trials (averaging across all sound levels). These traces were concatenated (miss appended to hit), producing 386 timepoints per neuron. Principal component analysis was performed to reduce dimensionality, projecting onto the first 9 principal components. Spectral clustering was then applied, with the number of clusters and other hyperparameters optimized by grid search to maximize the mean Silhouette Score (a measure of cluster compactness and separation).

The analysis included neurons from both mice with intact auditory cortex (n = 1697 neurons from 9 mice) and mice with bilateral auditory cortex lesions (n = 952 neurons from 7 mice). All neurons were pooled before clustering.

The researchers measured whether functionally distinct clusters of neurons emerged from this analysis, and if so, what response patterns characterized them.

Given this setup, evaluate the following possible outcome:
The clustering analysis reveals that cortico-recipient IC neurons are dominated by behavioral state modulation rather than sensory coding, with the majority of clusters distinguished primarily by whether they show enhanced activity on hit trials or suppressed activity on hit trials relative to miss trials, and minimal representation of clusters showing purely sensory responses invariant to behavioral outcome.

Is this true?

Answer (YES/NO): YES